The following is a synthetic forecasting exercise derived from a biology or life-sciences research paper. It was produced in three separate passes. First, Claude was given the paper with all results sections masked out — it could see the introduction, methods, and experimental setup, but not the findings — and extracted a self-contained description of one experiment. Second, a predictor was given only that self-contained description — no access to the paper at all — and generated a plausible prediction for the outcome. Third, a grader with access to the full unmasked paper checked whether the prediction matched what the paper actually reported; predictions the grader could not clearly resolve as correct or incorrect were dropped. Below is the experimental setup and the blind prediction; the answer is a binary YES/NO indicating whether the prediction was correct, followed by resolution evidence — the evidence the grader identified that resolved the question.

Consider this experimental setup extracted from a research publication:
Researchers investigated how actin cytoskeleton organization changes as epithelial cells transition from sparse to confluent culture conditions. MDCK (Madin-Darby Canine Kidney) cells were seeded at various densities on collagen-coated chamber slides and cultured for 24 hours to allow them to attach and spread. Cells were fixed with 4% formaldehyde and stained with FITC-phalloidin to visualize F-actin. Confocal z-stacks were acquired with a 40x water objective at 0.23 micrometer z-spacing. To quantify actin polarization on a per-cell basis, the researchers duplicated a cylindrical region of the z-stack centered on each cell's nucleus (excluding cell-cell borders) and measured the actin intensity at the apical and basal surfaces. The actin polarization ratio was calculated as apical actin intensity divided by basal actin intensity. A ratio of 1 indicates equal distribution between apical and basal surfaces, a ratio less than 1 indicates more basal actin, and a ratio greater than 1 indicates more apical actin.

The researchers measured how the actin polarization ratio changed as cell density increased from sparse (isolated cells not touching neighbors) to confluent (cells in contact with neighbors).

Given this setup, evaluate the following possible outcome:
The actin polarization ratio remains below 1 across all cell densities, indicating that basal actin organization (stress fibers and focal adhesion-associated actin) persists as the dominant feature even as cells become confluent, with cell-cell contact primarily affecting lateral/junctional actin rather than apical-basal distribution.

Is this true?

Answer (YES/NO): NO